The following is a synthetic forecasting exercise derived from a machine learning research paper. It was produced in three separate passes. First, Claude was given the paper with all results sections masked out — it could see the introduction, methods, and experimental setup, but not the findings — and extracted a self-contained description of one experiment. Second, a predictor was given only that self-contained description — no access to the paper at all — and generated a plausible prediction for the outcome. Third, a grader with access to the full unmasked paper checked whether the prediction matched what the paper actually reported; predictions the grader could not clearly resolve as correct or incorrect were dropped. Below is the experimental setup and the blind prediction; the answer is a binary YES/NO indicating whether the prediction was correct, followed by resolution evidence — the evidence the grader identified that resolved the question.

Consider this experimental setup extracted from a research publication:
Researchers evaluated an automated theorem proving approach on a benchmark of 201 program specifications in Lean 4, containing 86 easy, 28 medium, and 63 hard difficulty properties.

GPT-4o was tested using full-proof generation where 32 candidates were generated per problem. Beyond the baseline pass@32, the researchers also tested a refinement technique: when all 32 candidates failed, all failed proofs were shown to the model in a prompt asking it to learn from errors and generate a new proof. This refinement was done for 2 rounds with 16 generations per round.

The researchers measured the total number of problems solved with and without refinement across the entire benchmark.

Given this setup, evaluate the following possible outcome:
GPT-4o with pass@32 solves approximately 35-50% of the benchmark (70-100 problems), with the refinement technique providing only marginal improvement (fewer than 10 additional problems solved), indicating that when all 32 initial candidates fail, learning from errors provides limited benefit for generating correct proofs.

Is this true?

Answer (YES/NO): YES